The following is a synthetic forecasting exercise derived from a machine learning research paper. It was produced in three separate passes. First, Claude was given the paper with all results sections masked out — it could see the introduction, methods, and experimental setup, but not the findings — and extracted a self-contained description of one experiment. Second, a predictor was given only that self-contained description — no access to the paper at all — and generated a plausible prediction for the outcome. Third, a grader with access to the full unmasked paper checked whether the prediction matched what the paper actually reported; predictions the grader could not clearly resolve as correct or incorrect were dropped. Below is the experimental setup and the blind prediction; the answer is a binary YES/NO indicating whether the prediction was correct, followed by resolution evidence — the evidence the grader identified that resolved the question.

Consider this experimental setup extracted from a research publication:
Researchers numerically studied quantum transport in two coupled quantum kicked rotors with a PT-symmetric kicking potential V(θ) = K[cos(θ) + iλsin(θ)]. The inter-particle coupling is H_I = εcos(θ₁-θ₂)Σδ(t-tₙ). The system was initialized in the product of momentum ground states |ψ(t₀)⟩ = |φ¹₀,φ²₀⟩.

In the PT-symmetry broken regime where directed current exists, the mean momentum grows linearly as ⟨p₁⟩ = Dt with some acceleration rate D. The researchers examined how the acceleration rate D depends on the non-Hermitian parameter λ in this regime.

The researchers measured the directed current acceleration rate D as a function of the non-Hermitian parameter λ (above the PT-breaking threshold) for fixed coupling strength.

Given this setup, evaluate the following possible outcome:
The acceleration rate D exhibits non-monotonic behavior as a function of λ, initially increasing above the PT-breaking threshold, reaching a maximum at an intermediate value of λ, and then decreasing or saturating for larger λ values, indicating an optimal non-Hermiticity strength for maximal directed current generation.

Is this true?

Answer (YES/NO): NO